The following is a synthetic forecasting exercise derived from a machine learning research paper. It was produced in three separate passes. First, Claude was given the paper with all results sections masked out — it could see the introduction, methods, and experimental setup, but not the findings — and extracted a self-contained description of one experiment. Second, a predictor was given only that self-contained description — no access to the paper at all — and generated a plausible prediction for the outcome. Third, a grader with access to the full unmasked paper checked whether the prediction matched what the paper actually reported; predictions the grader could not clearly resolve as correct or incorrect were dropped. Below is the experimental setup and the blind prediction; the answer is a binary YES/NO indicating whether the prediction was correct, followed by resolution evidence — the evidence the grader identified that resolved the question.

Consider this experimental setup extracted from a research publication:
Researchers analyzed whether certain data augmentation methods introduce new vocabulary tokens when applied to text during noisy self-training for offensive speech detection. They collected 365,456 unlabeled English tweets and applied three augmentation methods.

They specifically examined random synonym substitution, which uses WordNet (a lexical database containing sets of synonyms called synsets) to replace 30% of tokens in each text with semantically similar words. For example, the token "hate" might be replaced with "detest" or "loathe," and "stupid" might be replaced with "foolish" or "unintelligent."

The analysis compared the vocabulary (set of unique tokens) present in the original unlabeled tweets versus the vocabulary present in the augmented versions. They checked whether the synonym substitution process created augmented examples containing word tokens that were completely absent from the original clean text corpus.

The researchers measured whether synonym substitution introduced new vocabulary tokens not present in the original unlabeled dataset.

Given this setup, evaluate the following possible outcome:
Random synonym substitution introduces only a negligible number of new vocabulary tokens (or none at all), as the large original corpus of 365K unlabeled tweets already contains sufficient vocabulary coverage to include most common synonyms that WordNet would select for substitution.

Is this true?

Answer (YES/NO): NO